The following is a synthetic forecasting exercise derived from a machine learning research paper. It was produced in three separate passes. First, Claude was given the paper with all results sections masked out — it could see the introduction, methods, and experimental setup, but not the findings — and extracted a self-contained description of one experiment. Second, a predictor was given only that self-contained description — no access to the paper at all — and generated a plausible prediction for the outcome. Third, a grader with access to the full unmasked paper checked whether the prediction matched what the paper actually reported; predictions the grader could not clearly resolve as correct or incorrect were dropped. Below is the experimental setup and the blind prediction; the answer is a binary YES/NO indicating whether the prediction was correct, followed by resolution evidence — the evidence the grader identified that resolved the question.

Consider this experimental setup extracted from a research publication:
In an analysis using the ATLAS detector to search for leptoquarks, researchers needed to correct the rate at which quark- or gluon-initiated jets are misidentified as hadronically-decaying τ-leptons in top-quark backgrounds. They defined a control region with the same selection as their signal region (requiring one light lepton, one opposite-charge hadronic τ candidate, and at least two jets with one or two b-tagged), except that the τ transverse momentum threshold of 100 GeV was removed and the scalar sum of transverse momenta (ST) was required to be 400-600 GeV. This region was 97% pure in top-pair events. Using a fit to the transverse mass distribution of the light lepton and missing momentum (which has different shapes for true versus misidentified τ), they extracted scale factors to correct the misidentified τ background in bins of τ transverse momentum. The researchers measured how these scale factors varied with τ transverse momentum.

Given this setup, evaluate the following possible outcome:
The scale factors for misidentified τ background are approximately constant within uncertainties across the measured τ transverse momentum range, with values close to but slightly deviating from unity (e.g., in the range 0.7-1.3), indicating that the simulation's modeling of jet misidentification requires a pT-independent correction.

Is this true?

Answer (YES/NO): NO